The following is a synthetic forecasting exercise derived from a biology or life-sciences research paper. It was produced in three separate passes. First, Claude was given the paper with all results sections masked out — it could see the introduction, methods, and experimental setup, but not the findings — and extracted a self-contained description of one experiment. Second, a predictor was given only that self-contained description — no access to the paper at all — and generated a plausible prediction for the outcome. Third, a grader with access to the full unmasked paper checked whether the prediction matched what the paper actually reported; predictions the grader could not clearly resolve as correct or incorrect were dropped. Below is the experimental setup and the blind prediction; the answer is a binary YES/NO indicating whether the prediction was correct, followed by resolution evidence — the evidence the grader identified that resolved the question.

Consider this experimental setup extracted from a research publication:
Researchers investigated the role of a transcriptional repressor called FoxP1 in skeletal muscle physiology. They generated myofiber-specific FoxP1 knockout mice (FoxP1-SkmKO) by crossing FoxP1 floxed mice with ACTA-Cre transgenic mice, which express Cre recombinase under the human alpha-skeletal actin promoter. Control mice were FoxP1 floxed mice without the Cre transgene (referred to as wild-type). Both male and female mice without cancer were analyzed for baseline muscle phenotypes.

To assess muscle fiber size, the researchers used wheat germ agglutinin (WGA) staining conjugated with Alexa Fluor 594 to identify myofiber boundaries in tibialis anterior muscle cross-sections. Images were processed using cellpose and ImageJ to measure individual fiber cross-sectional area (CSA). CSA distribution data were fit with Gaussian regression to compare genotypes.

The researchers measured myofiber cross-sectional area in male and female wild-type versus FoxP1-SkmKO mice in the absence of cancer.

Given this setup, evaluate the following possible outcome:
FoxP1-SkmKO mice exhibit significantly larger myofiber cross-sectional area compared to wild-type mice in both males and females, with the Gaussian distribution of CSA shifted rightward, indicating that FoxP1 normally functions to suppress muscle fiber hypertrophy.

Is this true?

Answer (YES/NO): YES